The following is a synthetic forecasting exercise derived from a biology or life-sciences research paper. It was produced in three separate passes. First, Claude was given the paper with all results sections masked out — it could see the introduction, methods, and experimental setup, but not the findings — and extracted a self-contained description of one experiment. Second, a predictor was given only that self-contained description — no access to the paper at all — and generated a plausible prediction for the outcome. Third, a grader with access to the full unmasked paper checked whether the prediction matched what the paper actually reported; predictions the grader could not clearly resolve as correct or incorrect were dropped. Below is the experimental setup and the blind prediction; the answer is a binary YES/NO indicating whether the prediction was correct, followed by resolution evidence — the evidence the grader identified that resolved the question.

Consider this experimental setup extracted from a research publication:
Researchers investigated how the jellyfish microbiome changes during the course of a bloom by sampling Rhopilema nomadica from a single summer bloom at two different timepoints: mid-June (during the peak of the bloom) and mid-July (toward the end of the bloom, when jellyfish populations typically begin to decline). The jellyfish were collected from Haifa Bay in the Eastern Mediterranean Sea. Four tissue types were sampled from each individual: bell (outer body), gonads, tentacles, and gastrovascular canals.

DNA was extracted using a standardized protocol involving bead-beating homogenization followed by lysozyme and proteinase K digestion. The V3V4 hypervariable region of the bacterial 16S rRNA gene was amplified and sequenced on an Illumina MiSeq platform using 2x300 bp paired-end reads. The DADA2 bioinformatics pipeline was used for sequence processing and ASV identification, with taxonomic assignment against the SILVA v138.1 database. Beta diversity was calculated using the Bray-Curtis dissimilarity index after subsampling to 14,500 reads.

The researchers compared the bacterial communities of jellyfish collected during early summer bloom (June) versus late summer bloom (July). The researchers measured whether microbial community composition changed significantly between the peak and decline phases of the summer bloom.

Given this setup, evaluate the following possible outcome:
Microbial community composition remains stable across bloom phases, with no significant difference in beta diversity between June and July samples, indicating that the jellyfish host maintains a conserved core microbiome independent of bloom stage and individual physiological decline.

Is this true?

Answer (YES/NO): NO